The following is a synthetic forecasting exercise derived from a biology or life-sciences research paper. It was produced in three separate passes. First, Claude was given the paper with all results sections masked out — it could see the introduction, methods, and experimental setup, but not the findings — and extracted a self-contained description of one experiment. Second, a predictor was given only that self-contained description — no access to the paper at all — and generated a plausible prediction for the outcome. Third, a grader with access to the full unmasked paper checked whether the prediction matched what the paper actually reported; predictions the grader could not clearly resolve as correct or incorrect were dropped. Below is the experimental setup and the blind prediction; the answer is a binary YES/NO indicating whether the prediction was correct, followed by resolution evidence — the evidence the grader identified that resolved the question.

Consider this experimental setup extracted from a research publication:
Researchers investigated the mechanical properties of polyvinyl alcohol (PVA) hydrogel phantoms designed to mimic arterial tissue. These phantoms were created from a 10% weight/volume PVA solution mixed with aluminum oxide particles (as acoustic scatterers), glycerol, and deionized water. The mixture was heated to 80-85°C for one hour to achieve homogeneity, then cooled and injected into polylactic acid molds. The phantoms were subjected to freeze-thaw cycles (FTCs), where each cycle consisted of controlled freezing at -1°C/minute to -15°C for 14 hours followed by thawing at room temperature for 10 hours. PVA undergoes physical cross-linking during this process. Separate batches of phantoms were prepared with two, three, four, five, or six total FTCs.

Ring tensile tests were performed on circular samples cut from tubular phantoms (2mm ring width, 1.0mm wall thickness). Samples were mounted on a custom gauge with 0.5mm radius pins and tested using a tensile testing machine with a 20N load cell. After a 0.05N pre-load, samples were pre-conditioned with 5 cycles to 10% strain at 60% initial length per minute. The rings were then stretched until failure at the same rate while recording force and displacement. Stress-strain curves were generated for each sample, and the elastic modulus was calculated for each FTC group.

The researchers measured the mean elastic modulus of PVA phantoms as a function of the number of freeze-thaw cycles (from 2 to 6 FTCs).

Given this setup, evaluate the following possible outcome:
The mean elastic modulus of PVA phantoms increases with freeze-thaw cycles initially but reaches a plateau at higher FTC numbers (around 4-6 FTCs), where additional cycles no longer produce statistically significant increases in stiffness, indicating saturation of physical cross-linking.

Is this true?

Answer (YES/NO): NO